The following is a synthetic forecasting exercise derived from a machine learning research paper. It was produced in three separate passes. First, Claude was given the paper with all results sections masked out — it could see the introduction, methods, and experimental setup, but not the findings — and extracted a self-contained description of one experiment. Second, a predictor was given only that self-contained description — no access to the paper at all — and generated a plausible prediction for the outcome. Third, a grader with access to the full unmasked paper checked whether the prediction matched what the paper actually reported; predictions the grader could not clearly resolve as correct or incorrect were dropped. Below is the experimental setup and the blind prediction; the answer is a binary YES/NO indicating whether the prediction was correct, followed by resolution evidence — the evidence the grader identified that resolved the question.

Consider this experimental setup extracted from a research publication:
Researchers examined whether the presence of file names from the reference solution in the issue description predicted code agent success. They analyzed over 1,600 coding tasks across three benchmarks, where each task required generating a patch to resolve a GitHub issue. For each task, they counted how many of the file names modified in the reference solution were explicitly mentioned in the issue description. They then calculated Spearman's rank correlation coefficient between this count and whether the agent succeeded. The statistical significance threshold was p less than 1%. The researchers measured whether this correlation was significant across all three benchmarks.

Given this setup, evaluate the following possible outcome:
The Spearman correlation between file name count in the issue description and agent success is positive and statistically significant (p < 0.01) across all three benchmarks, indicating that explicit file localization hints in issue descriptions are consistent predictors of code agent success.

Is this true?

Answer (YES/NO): YES